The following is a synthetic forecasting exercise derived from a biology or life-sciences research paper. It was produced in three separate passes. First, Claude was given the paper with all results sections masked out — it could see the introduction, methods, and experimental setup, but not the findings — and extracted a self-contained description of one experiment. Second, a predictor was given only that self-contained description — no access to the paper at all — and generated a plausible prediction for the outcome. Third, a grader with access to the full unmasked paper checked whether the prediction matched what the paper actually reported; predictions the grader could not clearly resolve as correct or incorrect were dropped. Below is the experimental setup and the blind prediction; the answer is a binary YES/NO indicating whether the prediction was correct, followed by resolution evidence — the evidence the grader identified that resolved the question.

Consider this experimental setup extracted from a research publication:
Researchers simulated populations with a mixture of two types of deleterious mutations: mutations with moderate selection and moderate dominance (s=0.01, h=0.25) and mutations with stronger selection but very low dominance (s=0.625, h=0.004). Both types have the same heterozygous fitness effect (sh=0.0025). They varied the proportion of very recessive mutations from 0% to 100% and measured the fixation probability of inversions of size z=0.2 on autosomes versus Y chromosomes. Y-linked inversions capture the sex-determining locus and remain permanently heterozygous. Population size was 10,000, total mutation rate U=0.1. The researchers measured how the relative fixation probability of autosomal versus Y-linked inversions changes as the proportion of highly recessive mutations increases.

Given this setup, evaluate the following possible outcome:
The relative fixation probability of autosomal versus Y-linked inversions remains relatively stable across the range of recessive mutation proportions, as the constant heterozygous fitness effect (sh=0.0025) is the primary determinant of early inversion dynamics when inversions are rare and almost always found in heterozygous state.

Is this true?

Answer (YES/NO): NO